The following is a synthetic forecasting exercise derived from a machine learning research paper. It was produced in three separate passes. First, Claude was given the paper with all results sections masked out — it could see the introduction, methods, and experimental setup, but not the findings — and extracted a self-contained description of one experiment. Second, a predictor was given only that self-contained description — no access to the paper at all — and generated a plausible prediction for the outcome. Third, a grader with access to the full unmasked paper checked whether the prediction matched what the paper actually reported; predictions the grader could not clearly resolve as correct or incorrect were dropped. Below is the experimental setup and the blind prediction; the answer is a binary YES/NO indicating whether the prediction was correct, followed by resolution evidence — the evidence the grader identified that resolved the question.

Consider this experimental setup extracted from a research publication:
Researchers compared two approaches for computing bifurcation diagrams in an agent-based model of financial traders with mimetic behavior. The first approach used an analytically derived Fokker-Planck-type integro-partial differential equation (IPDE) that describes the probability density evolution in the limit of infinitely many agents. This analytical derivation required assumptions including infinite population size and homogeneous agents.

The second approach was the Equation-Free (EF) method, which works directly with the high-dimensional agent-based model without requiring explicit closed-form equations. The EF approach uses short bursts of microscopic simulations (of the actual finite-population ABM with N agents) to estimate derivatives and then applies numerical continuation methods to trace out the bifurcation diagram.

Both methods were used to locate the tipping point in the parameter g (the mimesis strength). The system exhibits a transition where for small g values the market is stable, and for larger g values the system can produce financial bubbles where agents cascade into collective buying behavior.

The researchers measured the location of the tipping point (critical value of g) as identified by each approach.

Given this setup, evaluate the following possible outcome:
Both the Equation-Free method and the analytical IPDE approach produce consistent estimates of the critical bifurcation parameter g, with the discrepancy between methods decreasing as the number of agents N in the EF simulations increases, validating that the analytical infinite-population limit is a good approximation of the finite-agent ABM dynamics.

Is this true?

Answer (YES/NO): NO